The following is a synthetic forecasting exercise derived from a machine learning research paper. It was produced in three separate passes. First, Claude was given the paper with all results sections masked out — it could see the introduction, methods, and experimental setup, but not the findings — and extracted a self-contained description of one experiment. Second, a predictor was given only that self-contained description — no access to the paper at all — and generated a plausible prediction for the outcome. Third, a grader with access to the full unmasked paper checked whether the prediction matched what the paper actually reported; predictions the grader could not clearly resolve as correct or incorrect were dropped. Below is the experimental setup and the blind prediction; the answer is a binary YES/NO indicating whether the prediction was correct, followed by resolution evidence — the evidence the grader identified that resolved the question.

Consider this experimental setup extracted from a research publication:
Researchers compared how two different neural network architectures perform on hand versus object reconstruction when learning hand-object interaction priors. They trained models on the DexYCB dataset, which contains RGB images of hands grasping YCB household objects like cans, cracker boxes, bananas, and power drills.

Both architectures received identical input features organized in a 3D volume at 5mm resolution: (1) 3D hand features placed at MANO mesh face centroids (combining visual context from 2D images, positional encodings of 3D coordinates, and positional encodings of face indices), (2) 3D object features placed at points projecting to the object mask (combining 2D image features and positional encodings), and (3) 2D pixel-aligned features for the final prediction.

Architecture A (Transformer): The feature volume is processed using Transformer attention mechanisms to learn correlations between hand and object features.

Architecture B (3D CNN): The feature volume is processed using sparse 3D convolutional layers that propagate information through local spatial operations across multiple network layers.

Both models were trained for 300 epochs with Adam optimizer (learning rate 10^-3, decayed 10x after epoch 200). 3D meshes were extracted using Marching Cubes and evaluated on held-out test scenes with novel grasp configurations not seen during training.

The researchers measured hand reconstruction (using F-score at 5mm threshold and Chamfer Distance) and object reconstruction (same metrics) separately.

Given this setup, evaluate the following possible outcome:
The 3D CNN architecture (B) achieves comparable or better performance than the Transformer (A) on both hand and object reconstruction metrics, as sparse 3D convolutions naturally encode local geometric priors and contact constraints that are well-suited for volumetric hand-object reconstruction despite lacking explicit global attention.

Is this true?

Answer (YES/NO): YES